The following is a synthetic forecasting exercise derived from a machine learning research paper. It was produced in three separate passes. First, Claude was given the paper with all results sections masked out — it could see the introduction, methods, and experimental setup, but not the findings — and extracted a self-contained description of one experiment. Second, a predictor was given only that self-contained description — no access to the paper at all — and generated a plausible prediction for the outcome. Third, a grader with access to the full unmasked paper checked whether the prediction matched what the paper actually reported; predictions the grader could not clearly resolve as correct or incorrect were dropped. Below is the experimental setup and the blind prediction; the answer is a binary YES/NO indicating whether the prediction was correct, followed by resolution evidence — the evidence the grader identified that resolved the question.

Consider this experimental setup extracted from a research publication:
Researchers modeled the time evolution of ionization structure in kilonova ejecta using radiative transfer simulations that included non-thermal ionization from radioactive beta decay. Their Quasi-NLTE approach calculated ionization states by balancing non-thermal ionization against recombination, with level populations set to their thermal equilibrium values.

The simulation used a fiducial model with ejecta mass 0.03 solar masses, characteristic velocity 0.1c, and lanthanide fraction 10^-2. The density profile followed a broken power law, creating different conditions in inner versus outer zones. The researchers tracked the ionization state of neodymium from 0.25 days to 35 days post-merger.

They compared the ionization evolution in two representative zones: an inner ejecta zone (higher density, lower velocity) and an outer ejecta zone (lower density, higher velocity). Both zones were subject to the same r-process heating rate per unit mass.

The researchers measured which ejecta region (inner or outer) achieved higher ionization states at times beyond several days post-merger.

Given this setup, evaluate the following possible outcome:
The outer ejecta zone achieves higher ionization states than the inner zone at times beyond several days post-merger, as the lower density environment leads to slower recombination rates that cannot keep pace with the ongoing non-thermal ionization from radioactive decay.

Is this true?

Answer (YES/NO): YES